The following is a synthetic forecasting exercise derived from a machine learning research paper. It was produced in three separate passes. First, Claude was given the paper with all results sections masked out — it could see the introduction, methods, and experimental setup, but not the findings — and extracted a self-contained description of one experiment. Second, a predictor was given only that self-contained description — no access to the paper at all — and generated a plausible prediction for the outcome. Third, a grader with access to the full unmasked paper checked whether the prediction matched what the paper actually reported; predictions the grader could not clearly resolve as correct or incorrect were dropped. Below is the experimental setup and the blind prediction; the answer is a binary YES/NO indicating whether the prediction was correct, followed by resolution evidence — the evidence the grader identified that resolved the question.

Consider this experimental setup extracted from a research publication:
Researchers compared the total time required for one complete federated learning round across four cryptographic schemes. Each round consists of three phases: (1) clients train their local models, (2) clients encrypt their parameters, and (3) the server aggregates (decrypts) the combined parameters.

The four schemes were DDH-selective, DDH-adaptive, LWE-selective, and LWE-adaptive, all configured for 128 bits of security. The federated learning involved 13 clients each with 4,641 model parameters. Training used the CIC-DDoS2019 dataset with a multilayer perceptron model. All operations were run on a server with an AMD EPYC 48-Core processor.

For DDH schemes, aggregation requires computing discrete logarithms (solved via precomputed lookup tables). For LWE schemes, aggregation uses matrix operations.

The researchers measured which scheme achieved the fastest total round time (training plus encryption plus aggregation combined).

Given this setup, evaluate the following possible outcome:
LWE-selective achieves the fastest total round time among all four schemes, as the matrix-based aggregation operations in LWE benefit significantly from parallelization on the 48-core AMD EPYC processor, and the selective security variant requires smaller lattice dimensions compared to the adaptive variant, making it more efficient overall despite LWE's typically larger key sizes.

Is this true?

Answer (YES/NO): YES